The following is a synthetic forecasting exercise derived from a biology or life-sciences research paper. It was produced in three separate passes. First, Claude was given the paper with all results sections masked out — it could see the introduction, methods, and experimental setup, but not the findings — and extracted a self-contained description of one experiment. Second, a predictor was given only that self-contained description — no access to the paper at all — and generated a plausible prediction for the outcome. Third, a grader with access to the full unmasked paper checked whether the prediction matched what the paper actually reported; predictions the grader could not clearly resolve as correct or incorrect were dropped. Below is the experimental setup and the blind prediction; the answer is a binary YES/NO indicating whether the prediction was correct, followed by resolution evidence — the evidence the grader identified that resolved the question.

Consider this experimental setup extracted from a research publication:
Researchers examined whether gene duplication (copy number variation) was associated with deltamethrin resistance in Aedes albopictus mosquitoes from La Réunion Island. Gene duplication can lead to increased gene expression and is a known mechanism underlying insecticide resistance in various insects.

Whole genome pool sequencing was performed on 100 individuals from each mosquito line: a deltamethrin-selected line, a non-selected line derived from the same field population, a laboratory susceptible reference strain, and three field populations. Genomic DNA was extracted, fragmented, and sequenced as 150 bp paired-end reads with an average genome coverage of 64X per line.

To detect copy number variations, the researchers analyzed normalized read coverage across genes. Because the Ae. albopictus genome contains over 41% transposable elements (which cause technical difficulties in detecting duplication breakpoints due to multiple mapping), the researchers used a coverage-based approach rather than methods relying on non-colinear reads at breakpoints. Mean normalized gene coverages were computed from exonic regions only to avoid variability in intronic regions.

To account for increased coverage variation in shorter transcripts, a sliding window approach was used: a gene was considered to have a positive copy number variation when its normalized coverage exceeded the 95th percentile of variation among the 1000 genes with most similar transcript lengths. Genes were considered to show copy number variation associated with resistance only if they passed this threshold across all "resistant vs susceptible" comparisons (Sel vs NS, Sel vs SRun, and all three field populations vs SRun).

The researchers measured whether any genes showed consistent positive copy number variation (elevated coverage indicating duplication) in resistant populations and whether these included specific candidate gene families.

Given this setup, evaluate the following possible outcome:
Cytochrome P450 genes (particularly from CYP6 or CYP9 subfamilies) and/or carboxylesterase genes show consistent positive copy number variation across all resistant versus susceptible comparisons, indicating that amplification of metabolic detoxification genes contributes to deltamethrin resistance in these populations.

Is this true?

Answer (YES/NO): YES